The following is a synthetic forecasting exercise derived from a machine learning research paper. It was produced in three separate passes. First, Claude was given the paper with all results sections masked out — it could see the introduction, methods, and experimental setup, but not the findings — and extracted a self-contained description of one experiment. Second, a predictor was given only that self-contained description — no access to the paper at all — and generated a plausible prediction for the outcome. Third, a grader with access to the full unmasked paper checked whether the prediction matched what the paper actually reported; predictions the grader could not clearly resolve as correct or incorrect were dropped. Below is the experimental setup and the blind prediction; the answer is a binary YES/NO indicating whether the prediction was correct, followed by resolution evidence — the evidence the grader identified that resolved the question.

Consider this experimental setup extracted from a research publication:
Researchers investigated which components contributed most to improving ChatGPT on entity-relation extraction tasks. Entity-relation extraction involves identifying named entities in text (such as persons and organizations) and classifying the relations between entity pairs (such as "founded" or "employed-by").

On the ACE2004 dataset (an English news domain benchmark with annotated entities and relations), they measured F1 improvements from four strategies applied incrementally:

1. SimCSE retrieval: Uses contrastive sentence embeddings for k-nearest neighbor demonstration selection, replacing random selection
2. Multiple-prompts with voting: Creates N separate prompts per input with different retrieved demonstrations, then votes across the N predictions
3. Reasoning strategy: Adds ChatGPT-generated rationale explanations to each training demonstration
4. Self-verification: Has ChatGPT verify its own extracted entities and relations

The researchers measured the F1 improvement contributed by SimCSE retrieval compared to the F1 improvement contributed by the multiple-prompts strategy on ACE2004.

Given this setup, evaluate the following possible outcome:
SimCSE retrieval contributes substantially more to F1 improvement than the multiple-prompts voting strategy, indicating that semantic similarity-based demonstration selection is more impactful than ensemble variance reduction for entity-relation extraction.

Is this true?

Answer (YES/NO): YES